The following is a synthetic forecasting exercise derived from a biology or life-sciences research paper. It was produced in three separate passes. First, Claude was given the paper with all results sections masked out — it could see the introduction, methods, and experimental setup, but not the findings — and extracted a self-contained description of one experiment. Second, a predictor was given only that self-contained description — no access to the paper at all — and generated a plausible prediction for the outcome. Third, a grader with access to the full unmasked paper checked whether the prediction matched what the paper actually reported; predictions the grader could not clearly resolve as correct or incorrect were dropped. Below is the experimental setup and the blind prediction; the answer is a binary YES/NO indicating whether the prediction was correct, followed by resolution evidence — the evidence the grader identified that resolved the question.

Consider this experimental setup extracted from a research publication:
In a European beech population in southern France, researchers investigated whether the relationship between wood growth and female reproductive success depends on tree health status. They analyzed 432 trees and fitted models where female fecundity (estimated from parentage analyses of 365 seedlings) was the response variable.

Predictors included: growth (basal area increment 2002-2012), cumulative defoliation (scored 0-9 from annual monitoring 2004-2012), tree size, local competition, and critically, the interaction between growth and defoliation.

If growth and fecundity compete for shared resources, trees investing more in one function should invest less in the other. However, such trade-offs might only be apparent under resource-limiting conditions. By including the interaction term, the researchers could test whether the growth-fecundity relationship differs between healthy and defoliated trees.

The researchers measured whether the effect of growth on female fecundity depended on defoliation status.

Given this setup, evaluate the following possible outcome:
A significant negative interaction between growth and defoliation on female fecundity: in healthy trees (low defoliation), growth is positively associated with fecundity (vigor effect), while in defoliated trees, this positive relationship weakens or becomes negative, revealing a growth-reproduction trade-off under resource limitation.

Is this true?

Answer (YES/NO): YES